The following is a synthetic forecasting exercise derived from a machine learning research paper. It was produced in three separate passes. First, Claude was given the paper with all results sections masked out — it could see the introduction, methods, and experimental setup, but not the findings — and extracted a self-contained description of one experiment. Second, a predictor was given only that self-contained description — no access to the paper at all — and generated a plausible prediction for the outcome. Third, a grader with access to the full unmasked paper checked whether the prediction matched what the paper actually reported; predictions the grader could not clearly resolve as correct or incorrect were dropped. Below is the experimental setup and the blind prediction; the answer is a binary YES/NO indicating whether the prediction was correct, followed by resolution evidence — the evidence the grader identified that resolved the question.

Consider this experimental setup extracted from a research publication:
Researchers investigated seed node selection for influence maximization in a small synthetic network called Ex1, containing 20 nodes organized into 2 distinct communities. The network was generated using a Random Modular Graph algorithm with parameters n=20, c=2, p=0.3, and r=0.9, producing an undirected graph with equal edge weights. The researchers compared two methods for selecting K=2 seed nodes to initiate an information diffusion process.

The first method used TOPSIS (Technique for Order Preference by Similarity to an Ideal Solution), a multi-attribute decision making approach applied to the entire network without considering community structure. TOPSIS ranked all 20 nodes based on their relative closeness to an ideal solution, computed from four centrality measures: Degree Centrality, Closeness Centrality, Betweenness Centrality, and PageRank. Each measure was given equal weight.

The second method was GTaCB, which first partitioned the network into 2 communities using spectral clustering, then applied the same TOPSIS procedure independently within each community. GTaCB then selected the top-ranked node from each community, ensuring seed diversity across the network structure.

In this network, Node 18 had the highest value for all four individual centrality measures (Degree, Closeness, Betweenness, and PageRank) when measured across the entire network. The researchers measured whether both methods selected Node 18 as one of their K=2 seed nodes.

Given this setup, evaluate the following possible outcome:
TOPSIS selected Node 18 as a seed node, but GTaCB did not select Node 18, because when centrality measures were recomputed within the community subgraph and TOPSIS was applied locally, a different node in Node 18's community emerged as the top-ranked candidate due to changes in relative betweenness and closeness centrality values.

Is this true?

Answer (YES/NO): YES